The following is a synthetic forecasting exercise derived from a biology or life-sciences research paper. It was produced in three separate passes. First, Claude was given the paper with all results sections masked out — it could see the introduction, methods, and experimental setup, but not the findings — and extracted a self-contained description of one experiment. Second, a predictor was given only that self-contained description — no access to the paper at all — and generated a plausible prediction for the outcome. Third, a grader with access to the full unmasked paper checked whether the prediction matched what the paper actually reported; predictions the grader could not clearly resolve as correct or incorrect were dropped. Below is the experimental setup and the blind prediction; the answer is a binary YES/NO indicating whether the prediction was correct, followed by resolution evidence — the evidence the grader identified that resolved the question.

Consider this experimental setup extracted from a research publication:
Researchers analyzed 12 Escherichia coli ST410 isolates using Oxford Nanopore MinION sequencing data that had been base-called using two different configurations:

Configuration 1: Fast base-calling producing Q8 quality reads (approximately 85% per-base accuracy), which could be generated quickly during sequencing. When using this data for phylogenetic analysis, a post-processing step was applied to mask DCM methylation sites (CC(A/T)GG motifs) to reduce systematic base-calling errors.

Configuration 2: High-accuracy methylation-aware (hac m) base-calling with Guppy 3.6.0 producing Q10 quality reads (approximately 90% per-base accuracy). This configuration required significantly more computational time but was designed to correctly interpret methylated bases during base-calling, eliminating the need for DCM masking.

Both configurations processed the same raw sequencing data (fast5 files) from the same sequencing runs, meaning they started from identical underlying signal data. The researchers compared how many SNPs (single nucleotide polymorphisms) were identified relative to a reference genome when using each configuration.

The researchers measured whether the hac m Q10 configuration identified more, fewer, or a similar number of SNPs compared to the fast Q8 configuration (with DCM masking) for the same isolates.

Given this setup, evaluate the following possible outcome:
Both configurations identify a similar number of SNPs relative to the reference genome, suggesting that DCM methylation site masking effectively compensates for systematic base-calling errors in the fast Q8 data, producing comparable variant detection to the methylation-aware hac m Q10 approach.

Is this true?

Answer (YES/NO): NO